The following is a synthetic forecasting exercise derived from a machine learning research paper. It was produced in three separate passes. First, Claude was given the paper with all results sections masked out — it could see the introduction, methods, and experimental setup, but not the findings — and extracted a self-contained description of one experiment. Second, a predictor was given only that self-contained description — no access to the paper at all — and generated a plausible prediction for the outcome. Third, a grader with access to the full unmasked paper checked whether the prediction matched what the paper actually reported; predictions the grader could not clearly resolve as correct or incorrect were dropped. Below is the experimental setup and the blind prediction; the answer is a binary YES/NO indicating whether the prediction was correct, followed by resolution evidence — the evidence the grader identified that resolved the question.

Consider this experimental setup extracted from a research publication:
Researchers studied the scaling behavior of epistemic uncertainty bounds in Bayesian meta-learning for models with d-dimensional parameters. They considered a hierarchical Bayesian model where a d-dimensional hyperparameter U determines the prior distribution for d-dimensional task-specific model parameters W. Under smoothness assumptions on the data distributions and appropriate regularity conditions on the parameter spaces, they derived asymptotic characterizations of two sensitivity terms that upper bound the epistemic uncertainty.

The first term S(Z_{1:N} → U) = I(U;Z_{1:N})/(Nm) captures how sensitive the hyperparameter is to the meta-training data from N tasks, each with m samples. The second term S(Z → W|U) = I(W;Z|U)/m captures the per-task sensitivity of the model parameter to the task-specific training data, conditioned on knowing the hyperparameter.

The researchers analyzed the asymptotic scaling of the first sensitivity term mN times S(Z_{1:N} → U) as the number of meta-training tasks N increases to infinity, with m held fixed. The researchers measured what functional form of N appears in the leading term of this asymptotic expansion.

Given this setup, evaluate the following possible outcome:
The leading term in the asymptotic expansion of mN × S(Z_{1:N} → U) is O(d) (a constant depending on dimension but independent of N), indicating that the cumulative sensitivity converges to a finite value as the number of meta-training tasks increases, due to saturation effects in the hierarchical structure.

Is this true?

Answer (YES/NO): NO